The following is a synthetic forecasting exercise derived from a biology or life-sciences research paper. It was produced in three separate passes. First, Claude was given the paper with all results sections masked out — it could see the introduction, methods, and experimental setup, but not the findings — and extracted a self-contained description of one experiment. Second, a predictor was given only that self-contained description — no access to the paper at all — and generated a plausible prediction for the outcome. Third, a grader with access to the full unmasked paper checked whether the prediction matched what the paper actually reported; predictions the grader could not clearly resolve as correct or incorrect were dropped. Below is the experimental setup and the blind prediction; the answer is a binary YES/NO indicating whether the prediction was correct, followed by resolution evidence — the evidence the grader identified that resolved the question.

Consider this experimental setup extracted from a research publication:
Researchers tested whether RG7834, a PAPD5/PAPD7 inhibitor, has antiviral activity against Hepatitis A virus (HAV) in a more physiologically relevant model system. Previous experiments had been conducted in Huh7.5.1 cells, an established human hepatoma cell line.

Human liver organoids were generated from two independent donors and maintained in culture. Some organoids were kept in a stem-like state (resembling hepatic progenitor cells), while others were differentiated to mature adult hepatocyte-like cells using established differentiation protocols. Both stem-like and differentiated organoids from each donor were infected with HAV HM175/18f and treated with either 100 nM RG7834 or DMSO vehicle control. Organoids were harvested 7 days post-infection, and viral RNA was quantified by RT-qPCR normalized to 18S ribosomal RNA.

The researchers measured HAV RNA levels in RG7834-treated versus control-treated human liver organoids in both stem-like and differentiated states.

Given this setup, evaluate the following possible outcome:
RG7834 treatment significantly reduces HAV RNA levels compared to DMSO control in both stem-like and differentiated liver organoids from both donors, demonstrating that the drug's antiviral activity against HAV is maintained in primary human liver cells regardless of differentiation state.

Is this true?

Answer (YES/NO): YES